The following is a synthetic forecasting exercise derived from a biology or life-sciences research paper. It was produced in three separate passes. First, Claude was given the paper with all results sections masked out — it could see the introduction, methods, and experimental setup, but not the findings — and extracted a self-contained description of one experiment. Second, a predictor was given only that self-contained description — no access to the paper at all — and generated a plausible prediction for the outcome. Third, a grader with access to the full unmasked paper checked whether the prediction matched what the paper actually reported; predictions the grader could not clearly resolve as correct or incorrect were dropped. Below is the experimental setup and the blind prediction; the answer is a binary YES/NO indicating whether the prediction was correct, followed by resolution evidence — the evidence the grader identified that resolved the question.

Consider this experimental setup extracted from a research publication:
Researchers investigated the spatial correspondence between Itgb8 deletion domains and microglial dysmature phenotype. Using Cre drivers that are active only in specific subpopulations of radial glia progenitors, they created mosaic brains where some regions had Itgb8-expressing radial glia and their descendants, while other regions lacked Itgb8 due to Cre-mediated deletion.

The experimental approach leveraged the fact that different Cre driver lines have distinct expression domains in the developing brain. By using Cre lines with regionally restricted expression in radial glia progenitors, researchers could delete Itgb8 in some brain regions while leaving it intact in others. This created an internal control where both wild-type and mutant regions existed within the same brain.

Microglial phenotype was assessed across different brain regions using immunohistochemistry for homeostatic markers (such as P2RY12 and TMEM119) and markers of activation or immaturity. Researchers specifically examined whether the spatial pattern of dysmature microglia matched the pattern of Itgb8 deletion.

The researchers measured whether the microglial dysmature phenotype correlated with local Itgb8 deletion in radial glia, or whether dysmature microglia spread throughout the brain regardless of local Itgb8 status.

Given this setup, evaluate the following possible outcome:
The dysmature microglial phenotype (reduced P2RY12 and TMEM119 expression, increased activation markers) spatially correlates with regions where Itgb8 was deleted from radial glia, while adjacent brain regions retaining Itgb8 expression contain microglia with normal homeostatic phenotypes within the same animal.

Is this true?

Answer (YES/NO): YES